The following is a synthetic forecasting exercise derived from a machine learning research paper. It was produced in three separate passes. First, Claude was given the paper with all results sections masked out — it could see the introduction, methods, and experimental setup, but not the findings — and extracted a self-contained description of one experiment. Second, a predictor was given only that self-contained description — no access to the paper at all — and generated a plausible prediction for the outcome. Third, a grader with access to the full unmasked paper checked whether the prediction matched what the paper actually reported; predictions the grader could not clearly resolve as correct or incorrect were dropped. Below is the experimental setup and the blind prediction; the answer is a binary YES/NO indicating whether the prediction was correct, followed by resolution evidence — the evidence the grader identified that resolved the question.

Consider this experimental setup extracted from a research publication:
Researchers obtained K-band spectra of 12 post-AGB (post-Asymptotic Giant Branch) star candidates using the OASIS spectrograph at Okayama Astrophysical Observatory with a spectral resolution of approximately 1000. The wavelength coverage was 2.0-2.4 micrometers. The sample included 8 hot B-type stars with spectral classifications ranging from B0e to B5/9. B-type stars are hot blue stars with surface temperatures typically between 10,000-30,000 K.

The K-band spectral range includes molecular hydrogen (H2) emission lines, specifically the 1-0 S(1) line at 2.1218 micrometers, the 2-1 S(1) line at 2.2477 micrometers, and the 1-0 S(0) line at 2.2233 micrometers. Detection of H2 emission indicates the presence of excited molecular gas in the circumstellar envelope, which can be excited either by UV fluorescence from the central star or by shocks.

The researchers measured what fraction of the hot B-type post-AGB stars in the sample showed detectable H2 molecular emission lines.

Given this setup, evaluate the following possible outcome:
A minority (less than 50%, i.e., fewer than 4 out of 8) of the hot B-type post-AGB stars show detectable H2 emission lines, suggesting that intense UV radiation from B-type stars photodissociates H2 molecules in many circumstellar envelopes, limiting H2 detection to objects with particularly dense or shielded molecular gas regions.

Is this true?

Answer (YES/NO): NO